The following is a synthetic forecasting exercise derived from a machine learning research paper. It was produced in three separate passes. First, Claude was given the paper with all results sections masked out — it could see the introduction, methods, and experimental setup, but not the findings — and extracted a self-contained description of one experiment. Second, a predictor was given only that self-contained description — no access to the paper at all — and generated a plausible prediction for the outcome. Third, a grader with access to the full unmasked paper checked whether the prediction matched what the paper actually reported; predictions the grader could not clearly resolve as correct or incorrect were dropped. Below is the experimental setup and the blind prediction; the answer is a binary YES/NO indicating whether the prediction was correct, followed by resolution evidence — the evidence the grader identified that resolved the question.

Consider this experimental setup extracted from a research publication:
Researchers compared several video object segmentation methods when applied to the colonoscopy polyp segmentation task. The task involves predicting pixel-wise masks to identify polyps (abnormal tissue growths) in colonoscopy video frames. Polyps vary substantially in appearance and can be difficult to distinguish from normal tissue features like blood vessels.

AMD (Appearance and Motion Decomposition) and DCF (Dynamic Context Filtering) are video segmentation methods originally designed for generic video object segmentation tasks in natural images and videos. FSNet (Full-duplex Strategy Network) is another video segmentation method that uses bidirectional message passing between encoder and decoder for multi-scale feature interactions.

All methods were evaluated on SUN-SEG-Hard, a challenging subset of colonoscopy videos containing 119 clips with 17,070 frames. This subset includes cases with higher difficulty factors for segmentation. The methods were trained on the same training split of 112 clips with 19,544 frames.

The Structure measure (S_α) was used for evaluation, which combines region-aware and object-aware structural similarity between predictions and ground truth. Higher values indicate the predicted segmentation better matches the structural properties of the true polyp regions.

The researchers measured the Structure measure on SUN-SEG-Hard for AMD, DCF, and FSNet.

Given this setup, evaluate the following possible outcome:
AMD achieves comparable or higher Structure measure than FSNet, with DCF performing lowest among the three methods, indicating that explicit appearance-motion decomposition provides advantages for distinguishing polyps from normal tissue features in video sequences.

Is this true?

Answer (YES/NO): NO